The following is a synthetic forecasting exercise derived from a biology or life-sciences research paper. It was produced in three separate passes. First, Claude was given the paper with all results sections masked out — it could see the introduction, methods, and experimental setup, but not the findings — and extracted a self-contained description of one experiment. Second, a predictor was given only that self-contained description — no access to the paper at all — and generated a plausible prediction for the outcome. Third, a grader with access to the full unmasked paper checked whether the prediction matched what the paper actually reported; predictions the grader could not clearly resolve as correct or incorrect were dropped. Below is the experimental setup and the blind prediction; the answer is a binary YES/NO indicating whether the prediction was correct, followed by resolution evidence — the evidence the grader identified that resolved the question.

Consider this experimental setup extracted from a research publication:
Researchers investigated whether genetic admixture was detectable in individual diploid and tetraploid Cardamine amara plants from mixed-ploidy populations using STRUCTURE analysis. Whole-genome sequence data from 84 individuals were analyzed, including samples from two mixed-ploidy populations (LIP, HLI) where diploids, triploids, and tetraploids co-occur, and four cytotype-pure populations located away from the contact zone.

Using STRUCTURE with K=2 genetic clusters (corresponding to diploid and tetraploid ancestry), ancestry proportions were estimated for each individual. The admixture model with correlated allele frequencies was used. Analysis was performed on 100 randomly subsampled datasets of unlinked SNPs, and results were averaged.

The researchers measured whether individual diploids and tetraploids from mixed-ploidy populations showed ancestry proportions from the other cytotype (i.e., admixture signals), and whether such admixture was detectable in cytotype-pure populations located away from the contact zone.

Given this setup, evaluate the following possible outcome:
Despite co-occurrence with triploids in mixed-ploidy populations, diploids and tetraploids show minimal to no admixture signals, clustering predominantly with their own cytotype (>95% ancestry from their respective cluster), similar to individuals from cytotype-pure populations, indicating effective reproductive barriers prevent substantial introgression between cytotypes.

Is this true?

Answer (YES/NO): NO